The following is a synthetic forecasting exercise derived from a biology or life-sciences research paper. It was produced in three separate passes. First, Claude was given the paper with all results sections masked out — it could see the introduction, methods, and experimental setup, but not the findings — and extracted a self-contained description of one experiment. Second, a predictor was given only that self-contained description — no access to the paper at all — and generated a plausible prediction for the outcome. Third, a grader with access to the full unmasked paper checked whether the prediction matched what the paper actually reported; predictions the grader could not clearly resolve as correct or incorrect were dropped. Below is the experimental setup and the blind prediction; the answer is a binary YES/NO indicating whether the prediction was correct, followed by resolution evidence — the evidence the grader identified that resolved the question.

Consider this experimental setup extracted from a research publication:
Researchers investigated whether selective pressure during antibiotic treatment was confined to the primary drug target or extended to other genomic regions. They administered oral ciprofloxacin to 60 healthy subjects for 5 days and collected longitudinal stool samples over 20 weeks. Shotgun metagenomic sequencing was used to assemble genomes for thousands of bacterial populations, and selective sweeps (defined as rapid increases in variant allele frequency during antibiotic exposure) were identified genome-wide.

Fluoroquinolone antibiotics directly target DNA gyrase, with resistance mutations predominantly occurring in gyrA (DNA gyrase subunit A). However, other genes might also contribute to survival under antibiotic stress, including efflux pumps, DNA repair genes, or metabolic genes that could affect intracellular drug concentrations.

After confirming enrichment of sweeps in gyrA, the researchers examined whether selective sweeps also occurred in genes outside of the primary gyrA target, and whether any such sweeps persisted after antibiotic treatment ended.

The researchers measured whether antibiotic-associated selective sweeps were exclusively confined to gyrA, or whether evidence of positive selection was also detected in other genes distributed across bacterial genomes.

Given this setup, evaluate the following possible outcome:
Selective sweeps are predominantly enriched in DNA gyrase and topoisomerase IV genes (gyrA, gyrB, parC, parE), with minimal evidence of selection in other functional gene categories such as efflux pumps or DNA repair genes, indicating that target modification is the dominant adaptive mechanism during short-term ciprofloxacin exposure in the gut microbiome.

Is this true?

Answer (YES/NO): NO